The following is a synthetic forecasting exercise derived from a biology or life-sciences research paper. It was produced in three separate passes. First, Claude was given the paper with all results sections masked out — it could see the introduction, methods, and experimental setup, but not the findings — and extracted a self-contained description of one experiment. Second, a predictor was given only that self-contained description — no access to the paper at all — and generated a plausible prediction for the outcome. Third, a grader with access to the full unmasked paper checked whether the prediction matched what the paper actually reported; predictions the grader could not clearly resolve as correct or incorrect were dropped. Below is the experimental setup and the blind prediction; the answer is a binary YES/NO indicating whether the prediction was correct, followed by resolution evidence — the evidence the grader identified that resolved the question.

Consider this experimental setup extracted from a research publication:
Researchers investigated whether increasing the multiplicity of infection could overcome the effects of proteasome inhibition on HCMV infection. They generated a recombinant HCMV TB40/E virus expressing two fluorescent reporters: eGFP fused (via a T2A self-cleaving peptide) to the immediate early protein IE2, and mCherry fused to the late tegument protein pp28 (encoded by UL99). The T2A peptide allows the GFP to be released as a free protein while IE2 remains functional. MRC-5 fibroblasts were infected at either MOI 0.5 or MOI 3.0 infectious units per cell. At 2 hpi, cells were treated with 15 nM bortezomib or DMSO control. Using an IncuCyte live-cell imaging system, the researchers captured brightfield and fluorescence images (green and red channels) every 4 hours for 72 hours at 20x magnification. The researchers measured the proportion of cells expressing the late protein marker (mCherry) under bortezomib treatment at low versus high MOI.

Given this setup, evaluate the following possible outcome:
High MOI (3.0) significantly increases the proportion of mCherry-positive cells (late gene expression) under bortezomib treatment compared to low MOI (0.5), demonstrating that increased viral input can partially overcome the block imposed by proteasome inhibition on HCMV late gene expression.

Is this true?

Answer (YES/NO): NO